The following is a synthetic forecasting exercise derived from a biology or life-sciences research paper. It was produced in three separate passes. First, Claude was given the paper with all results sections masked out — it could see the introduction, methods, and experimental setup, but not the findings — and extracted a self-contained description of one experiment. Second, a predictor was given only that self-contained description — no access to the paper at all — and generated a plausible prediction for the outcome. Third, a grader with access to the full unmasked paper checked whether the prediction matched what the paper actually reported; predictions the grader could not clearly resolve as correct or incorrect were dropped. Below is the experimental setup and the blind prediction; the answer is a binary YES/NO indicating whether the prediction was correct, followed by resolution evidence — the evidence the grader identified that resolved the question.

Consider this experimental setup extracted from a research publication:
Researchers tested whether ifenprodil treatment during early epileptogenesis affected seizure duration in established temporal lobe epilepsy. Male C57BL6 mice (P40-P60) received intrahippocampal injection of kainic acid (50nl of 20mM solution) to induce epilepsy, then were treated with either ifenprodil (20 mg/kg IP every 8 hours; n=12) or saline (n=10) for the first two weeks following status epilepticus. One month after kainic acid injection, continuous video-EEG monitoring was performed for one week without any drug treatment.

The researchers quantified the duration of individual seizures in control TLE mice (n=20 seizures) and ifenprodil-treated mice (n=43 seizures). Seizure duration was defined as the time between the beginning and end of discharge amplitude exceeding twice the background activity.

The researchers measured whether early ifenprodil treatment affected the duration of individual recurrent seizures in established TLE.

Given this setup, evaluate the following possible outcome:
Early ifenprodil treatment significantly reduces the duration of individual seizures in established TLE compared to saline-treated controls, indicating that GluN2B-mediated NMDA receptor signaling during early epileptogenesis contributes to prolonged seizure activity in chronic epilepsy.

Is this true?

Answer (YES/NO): NO